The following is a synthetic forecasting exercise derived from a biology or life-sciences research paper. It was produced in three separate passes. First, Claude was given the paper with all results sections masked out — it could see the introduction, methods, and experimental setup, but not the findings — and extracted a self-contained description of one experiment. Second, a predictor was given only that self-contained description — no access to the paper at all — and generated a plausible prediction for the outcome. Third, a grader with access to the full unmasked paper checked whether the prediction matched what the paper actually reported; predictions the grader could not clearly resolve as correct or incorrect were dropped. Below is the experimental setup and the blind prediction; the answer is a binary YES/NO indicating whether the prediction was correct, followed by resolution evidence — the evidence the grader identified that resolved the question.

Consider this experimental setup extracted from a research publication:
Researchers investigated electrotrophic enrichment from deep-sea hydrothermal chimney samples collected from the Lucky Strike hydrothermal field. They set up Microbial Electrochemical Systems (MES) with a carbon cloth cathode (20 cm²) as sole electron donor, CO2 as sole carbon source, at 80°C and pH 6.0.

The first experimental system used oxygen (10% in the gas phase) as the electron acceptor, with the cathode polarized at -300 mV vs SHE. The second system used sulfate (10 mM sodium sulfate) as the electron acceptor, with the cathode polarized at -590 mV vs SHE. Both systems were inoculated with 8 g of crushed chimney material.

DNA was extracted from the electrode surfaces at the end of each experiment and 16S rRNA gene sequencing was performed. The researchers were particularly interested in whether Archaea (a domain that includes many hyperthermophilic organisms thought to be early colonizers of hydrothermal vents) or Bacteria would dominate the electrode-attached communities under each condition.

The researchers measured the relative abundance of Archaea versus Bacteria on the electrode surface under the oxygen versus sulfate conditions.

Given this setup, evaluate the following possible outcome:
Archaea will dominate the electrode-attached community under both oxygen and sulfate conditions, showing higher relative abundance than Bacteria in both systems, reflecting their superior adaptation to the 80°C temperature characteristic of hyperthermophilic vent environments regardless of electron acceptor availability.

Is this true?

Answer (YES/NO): NO